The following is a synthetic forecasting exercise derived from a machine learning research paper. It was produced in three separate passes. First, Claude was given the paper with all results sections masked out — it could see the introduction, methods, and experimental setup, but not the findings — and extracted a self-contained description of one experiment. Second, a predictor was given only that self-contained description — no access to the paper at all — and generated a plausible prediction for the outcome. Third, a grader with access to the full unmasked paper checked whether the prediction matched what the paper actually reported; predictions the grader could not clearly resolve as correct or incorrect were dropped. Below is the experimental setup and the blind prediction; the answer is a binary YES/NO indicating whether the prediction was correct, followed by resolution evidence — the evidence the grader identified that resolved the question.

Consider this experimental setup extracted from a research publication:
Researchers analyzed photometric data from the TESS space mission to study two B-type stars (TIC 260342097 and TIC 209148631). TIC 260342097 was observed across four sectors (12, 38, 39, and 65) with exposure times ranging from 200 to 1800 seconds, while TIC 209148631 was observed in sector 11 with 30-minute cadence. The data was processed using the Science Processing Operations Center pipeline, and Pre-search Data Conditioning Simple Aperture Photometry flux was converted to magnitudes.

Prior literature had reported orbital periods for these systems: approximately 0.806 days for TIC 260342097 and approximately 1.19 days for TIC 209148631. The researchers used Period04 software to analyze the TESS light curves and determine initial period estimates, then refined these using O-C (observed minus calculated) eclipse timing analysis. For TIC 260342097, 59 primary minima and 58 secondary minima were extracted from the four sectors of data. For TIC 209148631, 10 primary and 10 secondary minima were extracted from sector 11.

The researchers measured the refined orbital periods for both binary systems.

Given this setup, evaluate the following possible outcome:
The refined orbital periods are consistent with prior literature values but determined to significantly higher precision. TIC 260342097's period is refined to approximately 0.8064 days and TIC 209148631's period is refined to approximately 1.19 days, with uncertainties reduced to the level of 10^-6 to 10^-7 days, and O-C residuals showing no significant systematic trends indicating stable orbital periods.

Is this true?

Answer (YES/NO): NO